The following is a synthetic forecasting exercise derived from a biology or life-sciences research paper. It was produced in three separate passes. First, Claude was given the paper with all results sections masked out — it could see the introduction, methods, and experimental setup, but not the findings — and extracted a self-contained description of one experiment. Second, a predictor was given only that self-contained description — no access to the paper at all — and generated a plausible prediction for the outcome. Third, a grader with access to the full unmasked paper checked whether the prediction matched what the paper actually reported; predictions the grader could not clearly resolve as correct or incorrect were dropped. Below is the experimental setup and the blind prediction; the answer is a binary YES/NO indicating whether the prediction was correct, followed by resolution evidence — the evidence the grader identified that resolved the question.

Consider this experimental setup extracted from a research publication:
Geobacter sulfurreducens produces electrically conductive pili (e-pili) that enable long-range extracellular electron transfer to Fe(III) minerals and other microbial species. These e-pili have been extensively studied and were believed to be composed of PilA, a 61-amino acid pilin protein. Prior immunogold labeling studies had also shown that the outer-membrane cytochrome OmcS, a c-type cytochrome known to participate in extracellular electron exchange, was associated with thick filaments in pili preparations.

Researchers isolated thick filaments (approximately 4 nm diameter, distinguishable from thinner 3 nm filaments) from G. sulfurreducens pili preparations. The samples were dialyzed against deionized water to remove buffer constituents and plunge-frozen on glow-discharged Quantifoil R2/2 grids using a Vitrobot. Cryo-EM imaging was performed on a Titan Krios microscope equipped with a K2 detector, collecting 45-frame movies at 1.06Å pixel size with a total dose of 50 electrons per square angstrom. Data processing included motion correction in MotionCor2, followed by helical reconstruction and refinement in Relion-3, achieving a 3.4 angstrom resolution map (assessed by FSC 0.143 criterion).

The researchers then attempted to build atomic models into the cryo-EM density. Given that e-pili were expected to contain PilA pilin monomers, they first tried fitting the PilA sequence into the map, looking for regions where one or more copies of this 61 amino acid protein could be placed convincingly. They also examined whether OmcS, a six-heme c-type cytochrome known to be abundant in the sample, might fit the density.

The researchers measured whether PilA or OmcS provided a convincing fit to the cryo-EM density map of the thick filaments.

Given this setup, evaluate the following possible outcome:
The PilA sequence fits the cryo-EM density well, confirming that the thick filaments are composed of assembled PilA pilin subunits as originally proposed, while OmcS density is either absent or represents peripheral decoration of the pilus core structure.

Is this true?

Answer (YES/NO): NO